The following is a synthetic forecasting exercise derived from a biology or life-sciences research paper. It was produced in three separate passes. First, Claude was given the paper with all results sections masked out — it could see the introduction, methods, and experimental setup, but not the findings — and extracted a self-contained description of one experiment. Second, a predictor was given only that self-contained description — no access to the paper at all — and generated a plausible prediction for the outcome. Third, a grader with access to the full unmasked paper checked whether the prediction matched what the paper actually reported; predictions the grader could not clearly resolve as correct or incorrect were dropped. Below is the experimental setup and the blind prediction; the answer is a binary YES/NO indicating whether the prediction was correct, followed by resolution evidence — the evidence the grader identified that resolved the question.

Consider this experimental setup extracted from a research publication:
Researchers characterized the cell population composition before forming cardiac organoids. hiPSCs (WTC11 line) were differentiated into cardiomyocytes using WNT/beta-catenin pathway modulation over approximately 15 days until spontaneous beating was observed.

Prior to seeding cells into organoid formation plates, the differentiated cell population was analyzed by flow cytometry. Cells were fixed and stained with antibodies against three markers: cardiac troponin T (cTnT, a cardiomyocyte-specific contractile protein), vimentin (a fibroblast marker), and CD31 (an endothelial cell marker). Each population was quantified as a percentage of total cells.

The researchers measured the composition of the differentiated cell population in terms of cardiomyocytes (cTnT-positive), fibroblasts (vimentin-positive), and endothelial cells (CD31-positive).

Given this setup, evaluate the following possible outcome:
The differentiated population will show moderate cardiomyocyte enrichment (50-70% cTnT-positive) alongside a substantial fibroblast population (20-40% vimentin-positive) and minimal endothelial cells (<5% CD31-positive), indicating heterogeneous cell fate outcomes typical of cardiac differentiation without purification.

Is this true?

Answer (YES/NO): NO